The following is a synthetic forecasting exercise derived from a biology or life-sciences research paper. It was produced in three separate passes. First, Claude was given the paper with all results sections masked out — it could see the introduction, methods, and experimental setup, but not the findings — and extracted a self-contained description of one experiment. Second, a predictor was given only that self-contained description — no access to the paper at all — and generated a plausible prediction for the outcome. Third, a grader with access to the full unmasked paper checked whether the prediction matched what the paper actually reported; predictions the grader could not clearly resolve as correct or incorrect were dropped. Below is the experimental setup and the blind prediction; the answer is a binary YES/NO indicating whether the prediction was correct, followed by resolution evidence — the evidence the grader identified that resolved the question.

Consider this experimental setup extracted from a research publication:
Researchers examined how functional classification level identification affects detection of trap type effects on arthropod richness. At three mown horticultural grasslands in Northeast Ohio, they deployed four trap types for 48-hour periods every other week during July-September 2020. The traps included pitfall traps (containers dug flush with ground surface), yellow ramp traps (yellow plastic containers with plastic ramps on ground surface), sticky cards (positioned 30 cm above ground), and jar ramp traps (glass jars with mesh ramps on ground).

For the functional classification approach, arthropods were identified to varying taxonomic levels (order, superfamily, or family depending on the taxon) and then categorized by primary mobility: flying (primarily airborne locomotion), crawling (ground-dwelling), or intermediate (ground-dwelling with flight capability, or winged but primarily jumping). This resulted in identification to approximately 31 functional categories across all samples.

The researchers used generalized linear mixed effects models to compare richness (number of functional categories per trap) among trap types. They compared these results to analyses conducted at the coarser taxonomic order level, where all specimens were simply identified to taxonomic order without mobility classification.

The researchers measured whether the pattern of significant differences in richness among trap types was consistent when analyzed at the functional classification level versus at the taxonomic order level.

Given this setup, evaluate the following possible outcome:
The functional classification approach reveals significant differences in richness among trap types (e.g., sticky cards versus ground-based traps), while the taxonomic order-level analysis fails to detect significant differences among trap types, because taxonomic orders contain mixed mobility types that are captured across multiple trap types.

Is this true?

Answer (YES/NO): NO